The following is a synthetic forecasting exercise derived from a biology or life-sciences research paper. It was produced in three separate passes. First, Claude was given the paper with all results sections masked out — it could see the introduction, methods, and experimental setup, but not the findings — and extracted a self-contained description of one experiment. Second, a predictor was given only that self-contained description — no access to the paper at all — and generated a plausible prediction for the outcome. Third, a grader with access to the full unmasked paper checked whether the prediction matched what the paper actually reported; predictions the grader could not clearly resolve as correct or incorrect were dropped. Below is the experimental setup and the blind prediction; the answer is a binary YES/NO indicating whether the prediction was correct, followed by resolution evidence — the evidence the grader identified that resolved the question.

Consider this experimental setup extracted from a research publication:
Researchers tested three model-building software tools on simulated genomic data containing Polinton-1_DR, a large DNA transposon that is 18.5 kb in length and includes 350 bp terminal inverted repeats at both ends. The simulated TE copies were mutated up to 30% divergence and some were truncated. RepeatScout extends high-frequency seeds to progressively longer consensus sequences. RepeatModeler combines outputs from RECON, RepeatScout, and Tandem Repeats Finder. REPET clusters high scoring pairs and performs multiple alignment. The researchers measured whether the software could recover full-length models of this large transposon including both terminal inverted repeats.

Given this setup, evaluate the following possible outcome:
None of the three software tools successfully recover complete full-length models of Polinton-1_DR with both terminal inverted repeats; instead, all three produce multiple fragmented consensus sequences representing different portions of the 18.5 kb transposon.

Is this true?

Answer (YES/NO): YES